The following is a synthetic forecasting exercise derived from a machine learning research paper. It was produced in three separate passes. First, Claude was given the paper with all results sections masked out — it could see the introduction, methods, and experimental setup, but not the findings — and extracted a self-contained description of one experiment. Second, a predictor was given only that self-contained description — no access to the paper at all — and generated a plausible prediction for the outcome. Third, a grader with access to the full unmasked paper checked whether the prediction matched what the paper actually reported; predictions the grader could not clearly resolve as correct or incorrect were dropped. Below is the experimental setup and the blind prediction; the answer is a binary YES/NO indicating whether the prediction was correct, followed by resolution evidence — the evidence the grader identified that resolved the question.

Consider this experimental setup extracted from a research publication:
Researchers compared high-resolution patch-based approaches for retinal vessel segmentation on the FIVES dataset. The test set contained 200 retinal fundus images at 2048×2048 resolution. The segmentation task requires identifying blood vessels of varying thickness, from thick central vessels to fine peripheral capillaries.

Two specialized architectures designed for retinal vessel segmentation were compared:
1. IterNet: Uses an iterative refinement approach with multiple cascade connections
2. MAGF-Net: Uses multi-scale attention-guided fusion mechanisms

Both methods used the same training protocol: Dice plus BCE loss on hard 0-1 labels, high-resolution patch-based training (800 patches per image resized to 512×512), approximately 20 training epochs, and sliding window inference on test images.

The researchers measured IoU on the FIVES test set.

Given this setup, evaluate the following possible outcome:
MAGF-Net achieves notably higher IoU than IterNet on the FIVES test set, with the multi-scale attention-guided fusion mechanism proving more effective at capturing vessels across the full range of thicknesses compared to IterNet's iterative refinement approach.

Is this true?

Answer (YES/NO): YES